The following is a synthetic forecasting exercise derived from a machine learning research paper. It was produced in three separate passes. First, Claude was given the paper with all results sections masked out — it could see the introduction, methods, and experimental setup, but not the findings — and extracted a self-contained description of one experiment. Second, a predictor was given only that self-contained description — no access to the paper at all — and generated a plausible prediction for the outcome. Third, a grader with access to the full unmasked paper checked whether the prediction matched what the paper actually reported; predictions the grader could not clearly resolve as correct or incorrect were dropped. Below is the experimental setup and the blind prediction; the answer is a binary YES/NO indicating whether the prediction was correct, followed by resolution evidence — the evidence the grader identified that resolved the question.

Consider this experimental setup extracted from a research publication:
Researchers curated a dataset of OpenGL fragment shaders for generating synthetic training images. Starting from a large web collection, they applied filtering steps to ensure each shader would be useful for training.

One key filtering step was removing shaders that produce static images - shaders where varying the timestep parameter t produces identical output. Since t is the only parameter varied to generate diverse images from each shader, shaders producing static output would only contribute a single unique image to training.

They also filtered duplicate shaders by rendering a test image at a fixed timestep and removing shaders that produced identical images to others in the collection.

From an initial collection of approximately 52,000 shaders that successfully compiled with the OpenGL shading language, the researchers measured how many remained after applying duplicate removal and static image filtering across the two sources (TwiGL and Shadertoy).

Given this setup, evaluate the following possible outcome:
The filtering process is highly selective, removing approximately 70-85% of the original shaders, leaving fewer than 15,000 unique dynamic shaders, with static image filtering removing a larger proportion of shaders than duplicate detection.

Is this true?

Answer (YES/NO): NO